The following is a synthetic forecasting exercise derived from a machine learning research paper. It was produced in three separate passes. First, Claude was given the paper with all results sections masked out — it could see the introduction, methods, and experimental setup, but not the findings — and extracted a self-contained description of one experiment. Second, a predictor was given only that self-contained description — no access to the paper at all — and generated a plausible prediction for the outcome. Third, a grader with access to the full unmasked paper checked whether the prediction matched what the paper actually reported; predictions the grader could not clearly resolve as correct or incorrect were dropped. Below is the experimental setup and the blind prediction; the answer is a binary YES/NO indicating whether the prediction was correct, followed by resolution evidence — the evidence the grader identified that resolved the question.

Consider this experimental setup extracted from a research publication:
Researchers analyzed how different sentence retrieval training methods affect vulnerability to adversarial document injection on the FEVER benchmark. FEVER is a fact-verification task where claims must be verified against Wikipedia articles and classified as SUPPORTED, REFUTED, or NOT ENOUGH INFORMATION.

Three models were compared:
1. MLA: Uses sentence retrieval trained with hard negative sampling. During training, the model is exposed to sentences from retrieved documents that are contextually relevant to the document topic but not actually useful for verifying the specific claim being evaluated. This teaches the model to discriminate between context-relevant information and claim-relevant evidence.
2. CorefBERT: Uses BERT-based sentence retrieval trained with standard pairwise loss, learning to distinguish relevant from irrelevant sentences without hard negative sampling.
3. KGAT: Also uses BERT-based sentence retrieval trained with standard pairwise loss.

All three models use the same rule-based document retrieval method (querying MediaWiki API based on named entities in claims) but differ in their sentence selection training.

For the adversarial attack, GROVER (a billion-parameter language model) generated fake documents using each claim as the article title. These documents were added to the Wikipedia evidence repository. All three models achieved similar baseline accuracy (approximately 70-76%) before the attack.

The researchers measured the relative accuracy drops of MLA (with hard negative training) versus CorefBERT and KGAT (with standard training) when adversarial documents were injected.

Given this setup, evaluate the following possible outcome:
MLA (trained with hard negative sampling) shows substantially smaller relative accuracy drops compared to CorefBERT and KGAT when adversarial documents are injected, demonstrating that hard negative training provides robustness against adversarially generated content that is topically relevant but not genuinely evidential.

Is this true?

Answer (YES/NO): YES